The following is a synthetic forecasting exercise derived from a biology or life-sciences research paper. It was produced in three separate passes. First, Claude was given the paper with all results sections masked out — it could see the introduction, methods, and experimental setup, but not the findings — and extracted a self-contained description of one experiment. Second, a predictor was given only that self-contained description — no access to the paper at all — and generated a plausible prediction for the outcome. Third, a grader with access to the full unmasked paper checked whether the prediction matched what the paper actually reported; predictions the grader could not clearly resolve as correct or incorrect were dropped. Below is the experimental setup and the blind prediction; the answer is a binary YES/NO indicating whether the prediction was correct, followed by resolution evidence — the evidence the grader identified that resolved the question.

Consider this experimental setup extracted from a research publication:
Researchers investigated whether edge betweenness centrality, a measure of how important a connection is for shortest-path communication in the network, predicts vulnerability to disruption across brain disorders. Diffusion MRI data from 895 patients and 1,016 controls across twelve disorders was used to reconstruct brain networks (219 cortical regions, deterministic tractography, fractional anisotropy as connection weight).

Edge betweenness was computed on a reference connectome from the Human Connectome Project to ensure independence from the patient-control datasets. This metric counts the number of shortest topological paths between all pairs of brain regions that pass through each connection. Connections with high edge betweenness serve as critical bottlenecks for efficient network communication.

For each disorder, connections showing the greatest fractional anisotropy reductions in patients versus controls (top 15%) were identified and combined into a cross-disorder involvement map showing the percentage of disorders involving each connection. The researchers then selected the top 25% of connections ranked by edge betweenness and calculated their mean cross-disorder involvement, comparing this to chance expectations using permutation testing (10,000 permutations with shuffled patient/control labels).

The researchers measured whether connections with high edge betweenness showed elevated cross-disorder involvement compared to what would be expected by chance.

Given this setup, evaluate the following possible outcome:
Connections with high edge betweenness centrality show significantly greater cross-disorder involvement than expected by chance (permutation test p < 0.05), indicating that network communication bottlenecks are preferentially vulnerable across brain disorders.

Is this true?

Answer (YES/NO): YES